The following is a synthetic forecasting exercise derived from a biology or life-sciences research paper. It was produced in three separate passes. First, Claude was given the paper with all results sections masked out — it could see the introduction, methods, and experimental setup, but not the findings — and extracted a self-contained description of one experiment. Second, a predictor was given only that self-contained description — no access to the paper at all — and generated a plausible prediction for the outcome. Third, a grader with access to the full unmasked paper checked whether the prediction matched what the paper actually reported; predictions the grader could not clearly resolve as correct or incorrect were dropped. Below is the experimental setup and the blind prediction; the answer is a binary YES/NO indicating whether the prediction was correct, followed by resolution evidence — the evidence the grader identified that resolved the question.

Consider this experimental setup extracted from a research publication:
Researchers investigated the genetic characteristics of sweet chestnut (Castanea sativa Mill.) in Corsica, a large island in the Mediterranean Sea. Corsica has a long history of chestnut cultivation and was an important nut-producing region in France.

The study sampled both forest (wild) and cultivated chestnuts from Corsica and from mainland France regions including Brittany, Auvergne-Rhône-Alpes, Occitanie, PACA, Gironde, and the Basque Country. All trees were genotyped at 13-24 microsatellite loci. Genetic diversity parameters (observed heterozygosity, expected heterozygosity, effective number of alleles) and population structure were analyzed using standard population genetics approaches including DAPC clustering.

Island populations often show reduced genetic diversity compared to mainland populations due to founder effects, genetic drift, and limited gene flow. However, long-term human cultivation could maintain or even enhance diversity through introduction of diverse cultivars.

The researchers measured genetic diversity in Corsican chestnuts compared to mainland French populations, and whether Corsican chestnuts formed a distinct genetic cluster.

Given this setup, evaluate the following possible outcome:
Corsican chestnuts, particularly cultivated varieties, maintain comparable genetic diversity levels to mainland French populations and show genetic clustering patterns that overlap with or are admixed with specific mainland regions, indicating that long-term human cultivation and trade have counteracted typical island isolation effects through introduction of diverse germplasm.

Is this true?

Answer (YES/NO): NO